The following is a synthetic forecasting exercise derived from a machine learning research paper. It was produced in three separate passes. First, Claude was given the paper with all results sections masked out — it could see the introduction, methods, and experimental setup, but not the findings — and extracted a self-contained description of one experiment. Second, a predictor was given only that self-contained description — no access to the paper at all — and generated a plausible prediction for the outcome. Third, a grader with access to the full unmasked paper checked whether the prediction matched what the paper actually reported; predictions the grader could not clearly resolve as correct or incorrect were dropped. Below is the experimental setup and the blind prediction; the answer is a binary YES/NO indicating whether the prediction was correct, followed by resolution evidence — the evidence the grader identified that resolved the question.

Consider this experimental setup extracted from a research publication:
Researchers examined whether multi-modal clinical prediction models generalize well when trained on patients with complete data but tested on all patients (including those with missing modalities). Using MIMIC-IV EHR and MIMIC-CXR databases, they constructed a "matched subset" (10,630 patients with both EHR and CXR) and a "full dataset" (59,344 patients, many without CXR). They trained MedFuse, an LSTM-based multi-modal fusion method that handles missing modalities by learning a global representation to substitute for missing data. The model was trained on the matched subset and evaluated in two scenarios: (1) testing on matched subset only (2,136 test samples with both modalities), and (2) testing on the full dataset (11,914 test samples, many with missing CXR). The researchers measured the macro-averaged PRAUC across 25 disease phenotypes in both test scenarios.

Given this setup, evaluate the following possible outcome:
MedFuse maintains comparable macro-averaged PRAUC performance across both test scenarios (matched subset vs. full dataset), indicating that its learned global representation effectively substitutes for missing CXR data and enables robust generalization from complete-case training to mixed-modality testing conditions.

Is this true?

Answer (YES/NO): NO